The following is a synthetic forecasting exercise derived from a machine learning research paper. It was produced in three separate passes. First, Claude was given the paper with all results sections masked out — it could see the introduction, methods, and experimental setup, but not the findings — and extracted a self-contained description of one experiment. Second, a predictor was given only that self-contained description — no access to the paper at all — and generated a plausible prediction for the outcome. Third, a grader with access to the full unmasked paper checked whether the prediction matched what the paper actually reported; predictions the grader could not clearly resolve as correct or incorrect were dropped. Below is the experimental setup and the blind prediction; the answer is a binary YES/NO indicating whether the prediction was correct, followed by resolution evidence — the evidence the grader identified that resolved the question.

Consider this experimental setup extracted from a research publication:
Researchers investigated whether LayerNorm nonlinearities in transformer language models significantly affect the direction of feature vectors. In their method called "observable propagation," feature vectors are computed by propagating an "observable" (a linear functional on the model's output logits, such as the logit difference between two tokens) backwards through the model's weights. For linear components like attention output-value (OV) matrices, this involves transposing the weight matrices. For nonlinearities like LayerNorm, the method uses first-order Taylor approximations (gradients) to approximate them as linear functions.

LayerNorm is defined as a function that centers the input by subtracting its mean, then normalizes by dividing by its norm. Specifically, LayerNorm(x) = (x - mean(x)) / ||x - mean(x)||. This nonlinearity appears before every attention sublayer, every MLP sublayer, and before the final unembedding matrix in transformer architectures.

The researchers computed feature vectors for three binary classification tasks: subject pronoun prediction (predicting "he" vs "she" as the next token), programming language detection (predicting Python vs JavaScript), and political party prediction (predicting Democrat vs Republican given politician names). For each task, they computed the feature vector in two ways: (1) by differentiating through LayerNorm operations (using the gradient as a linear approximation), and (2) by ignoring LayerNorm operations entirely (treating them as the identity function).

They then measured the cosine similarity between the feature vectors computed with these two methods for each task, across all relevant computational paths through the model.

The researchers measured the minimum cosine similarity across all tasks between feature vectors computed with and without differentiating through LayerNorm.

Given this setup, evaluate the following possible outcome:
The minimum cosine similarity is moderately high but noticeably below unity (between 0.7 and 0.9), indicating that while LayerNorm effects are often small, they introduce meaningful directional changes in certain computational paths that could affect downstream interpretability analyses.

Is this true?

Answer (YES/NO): NO